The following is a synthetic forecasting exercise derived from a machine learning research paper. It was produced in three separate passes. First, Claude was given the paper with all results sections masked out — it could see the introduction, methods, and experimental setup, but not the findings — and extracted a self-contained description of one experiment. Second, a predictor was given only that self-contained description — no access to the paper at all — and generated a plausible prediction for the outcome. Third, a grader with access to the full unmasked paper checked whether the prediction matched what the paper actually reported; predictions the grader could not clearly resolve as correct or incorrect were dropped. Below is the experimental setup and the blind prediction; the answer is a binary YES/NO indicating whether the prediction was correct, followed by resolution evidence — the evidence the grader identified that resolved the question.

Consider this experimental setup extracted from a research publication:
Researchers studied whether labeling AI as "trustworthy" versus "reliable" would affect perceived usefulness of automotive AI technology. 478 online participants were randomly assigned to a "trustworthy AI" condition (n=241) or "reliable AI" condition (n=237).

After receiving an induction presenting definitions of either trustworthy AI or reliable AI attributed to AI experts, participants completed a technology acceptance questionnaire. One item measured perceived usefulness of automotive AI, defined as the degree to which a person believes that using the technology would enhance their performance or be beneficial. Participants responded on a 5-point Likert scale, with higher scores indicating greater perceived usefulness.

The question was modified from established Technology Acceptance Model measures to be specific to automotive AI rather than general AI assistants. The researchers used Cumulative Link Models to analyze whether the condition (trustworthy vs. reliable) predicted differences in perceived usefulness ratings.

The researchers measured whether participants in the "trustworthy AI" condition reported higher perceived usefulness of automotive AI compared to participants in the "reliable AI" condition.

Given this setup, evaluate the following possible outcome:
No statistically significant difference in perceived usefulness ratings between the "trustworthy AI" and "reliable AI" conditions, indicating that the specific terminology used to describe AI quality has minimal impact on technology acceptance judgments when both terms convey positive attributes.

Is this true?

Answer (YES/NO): YES